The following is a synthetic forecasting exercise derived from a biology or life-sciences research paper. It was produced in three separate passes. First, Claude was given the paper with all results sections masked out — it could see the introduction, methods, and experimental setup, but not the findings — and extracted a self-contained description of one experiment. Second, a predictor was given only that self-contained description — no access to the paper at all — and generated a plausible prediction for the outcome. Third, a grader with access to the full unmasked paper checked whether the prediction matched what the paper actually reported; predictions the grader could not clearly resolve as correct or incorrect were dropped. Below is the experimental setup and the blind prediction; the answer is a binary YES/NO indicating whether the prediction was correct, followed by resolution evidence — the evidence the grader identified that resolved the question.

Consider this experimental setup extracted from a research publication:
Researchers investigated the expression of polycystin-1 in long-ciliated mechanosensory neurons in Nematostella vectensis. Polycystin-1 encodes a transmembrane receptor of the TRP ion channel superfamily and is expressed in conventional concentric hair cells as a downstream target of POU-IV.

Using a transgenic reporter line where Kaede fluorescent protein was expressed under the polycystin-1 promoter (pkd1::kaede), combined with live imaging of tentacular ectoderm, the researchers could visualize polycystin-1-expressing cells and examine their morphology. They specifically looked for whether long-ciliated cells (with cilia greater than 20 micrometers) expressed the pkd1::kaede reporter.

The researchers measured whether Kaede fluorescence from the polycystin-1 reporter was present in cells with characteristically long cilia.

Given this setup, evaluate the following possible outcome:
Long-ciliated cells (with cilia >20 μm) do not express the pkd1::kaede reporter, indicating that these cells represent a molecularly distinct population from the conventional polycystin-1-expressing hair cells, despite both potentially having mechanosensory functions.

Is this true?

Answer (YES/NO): NO